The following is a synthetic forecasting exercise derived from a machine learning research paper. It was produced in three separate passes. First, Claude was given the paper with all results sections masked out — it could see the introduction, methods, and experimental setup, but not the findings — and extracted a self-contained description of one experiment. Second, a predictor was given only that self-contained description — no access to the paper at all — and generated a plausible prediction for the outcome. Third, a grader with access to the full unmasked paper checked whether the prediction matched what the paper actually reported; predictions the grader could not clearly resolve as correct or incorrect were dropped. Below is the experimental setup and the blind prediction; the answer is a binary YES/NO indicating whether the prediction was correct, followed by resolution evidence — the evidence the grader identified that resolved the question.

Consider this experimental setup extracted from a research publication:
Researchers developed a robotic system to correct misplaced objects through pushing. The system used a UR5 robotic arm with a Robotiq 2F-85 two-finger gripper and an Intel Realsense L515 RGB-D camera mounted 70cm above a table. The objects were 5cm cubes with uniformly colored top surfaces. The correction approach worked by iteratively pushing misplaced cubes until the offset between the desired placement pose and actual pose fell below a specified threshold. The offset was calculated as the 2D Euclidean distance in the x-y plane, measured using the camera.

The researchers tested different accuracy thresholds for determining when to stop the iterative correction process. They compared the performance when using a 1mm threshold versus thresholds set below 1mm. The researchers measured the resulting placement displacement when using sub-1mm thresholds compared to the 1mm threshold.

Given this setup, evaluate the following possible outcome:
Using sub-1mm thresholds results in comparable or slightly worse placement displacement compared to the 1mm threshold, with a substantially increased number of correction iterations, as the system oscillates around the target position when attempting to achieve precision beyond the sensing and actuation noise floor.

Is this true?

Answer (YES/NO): NO